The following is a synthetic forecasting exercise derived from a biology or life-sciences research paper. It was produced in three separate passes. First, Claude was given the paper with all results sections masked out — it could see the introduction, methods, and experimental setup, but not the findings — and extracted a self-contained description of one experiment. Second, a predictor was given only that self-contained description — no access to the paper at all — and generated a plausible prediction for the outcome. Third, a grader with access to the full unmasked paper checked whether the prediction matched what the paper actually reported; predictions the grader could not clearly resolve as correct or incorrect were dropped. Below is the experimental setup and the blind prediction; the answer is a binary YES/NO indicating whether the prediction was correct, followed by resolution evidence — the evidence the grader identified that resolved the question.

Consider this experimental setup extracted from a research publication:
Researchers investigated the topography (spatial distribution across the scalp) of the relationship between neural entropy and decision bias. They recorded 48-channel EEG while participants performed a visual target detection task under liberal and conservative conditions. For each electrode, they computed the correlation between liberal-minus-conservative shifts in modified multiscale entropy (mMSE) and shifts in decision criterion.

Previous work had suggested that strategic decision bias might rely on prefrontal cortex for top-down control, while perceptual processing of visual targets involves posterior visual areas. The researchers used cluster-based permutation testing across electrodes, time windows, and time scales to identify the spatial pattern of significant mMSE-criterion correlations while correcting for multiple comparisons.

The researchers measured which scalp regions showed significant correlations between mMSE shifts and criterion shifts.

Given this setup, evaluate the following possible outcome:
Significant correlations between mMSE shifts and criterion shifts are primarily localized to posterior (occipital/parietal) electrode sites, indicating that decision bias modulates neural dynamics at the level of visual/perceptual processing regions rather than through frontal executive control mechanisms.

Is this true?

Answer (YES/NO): NO